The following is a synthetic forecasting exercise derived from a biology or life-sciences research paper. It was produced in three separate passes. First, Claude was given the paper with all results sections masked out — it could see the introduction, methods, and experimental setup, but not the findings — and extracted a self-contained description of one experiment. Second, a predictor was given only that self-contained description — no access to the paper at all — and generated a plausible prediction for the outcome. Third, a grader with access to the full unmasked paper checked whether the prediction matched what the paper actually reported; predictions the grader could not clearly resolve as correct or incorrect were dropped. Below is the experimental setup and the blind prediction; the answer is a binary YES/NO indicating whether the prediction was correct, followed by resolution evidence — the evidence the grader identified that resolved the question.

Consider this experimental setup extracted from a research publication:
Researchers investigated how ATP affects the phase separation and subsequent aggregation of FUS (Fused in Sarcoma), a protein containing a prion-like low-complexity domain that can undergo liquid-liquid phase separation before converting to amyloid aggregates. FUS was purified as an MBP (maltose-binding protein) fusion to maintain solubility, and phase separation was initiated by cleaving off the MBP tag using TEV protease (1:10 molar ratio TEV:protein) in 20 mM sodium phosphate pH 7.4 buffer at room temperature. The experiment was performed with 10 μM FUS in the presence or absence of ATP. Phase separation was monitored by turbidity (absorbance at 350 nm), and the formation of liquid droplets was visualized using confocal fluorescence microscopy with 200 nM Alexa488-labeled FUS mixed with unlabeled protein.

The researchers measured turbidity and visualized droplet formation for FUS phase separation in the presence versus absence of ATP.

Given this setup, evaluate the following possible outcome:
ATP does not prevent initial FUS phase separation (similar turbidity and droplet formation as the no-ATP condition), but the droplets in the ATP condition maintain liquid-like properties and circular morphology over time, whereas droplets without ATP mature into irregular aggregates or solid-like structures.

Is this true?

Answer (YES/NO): NO